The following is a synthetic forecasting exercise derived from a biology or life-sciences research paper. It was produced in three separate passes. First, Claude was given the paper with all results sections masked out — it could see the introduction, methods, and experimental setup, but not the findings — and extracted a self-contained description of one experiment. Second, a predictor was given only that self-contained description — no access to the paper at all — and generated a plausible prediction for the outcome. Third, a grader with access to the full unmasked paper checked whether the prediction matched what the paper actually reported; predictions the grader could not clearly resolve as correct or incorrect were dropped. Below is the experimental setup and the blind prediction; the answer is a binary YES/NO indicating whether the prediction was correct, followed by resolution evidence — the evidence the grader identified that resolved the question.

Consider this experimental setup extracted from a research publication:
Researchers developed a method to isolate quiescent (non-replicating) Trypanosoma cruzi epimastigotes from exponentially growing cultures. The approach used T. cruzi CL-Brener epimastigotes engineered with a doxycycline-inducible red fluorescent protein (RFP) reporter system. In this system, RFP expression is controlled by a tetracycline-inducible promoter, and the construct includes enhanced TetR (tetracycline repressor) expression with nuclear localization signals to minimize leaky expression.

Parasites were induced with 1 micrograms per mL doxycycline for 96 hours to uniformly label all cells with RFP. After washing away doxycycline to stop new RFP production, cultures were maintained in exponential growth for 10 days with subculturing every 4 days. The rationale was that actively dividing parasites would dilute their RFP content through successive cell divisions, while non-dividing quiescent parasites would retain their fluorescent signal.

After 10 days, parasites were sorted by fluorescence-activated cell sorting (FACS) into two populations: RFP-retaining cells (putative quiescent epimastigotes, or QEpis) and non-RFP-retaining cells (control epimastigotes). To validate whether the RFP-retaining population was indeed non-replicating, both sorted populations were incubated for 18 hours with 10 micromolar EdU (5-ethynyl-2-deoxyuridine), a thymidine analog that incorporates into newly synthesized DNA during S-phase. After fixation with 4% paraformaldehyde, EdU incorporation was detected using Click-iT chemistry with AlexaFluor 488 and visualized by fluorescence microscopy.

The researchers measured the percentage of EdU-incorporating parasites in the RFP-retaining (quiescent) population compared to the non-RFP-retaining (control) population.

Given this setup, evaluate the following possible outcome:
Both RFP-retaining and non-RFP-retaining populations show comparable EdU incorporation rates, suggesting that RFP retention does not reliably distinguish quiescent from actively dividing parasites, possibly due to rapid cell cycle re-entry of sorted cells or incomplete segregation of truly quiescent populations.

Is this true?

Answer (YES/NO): NO